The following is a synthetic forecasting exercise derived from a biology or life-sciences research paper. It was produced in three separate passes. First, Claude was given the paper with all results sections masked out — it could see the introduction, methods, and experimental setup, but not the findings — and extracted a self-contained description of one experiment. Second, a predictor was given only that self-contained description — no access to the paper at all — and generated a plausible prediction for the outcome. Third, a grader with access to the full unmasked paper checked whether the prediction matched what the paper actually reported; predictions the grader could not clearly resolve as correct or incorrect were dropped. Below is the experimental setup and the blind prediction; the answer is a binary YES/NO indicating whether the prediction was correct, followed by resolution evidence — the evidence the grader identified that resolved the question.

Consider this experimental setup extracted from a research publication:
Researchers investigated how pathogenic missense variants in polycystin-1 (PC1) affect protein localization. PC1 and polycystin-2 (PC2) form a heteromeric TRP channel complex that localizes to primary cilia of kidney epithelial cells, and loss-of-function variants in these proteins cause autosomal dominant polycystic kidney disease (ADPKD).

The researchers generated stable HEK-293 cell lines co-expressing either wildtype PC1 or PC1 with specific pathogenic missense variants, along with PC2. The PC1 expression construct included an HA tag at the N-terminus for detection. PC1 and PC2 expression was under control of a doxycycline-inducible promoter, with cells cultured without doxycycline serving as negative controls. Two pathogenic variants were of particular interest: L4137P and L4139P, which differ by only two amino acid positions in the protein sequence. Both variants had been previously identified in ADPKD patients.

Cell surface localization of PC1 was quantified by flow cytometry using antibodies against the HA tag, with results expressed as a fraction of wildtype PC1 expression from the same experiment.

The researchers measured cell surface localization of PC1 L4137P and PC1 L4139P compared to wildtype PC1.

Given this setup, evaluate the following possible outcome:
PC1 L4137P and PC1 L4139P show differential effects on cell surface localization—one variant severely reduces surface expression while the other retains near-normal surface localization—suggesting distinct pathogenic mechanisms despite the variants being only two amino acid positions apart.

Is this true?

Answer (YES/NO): YES